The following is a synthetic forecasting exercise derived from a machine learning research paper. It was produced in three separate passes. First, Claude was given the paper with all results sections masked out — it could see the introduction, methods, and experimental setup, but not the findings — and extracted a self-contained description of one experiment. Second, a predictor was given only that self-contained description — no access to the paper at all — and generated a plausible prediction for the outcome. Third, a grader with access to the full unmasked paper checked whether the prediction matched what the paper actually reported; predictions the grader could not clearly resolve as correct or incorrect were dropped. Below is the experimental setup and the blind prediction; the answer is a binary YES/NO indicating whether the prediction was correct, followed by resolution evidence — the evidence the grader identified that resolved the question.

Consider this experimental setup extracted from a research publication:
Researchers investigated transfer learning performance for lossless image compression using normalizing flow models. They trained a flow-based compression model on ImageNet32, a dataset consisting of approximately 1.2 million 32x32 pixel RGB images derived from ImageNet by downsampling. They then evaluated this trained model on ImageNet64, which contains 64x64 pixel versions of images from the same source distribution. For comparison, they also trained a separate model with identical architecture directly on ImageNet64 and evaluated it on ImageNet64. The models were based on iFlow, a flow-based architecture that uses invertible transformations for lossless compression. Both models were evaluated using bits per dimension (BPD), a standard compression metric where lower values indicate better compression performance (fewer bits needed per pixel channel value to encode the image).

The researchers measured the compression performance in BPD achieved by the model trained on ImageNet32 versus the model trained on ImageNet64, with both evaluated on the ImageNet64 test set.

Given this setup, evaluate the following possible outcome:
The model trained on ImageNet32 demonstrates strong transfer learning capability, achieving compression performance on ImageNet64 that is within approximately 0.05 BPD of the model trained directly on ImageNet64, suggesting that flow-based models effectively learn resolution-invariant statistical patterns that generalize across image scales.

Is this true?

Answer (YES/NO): YES